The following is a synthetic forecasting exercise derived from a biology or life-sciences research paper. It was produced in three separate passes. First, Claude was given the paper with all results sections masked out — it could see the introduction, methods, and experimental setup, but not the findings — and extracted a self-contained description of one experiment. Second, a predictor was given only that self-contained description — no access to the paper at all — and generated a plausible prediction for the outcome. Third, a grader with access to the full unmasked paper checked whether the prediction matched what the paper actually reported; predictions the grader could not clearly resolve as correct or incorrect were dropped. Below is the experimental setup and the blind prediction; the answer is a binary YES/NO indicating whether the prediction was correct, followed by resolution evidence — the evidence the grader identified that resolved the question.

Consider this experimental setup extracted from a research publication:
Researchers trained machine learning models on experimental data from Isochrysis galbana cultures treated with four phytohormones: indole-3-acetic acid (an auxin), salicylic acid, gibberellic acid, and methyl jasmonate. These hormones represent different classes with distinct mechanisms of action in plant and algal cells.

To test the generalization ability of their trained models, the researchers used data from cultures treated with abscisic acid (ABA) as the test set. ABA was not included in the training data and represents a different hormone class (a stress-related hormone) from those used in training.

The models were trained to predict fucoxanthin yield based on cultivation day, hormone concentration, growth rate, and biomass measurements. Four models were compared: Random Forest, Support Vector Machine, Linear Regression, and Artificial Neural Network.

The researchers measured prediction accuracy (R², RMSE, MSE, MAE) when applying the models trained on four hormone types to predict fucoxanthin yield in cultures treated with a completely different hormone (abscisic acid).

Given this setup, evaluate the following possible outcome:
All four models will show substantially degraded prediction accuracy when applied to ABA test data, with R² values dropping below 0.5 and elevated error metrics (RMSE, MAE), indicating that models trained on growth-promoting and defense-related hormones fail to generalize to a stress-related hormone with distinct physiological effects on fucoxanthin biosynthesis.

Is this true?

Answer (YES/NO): NO